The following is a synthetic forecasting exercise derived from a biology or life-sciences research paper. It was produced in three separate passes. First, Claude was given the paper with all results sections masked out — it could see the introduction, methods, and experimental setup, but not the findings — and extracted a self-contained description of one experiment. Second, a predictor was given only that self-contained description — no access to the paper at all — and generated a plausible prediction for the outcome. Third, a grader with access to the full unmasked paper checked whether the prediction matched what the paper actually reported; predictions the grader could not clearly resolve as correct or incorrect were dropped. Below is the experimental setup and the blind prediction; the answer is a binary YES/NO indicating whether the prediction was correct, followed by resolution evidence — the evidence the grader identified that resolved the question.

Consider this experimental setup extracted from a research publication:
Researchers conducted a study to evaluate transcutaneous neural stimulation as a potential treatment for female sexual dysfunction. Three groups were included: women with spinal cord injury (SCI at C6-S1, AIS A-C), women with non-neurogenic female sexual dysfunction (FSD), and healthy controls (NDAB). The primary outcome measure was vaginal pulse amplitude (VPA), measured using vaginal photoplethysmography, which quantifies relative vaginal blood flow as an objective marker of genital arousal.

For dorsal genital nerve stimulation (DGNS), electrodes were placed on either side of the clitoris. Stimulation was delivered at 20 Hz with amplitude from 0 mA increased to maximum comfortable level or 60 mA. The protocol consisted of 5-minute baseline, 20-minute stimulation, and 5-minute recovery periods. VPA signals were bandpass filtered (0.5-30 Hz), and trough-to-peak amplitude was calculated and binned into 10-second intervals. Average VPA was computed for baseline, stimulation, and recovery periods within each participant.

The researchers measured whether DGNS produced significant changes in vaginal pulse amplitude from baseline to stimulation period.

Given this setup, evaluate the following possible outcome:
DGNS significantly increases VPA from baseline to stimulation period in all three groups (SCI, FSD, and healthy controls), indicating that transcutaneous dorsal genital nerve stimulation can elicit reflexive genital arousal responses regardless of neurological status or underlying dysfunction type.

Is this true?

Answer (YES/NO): NO